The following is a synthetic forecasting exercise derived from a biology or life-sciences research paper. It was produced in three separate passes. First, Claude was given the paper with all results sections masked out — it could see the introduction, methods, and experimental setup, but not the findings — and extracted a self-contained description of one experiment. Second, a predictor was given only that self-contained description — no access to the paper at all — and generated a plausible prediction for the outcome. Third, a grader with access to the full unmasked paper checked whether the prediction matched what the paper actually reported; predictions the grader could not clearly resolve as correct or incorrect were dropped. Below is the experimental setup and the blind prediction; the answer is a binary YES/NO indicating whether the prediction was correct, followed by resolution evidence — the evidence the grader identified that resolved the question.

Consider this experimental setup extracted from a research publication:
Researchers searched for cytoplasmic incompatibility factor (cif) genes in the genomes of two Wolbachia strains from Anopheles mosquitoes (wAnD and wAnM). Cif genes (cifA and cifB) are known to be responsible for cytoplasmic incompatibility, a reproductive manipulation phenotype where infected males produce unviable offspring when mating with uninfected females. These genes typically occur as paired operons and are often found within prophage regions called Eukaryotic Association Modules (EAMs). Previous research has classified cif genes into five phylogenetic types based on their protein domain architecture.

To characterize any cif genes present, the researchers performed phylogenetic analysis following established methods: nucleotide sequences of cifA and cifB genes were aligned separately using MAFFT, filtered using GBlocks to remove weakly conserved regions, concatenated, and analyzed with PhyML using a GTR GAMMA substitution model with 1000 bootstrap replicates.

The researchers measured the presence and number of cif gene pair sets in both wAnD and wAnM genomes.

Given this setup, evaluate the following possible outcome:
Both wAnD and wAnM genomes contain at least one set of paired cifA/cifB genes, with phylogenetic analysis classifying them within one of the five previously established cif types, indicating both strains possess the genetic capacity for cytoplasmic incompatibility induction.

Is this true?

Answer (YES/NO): NO